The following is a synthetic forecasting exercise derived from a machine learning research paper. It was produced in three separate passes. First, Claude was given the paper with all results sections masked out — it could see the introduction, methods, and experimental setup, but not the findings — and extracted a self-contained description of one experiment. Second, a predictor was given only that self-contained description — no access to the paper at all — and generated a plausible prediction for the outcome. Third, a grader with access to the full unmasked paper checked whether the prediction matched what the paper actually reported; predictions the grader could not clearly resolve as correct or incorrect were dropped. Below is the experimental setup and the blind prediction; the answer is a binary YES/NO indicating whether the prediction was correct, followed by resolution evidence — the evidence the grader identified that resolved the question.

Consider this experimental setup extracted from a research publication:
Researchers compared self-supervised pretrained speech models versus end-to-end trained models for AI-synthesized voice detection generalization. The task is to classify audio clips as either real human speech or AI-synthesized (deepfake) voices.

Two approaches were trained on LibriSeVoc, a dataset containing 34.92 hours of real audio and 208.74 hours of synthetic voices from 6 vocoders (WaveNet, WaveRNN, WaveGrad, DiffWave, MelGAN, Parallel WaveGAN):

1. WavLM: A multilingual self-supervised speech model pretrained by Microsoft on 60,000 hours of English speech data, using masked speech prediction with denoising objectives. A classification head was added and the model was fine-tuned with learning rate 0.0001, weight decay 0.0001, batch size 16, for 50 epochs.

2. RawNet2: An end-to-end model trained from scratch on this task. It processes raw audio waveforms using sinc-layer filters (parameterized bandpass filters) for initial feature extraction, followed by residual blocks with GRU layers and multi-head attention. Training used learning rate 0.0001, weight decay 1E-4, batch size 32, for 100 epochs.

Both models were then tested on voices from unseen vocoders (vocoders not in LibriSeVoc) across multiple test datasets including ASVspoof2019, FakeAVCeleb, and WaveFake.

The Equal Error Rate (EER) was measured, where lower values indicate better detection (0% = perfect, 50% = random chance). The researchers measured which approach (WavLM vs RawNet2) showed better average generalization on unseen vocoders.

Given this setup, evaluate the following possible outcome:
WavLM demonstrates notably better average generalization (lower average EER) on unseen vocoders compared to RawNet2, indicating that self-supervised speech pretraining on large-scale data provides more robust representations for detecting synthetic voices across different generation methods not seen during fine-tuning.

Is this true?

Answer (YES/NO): NO